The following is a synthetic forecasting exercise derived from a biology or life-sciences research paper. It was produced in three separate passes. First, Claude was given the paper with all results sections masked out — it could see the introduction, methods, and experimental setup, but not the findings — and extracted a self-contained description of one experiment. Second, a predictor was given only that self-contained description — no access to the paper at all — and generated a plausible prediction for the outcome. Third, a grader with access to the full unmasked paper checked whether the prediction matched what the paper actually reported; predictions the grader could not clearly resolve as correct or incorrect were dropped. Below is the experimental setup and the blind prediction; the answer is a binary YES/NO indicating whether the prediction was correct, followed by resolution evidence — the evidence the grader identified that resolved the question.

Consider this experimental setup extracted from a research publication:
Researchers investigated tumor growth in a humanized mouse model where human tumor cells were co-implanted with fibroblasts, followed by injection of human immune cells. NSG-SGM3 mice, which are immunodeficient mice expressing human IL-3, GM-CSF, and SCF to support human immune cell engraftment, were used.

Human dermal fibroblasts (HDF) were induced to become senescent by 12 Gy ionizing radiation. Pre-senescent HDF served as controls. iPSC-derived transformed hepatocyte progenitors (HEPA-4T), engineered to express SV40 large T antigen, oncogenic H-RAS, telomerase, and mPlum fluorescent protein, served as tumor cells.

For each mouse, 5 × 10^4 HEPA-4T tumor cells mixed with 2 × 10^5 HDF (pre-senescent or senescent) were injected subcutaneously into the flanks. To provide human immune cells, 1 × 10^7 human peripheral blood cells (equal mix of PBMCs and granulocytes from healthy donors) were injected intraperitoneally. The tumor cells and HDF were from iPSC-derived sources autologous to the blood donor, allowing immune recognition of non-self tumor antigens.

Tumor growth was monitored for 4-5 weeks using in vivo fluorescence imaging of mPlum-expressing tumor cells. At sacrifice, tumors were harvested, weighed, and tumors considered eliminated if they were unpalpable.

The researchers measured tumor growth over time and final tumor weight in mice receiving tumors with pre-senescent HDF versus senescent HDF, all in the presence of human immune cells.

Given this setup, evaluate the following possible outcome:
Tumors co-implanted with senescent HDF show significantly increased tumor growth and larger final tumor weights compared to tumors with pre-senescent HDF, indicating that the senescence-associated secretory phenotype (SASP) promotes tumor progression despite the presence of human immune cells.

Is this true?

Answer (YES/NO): NO